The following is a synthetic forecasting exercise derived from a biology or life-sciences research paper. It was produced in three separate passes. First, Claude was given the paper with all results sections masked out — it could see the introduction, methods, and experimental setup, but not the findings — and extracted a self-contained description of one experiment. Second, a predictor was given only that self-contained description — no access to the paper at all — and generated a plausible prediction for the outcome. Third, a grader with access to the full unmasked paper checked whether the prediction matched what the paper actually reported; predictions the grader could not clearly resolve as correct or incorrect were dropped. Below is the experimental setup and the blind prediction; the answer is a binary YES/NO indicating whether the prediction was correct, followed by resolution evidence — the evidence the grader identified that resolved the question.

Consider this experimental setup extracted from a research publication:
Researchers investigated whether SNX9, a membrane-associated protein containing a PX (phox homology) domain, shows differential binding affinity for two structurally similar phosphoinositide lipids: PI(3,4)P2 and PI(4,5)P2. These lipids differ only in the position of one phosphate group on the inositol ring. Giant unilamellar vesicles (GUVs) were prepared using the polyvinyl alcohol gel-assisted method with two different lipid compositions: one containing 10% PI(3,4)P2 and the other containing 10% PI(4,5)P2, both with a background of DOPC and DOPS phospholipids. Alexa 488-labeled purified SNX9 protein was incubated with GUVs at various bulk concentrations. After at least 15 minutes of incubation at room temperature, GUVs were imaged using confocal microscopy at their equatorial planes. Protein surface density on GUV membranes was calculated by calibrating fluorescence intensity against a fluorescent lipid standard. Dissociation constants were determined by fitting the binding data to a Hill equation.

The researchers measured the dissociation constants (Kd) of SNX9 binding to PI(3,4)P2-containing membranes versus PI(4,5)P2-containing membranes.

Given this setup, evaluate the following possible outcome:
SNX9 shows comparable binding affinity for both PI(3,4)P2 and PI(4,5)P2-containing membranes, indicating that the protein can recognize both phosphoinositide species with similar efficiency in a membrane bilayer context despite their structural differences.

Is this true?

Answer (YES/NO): YES